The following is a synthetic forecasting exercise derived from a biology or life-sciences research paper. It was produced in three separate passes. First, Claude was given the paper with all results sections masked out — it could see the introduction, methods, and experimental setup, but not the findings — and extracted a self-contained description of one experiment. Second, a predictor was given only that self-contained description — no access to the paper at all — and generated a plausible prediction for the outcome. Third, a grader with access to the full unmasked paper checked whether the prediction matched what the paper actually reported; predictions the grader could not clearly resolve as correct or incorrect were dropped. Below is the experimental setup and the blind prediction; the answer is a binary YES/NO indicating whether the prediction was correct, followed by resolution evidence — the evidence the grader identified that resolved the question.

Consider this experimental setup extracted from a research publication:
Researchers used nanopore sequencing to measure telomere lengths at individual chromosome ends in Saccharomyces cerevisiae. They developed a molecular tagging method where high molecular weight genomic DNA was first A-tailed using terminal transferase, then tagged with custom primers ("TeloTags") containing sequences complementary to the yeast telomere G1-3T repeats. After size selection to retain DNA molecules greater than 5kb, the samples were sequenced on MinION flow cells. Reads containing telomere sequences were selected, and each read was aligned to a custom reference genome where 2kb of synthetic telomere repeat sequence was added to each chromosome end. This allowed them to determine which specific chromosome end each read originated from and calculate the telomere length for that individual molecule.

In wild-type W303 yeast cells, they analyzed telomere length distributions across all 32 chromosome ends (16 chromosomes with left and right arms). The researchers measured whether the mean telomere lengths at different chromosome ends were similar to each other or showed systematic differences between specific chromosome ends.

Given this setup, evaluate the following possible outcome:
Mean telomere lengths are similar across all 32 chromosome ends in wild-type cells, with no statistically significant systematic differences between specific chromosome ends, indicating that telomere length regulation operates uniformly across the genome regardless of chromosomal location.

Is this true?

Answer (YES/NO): NO